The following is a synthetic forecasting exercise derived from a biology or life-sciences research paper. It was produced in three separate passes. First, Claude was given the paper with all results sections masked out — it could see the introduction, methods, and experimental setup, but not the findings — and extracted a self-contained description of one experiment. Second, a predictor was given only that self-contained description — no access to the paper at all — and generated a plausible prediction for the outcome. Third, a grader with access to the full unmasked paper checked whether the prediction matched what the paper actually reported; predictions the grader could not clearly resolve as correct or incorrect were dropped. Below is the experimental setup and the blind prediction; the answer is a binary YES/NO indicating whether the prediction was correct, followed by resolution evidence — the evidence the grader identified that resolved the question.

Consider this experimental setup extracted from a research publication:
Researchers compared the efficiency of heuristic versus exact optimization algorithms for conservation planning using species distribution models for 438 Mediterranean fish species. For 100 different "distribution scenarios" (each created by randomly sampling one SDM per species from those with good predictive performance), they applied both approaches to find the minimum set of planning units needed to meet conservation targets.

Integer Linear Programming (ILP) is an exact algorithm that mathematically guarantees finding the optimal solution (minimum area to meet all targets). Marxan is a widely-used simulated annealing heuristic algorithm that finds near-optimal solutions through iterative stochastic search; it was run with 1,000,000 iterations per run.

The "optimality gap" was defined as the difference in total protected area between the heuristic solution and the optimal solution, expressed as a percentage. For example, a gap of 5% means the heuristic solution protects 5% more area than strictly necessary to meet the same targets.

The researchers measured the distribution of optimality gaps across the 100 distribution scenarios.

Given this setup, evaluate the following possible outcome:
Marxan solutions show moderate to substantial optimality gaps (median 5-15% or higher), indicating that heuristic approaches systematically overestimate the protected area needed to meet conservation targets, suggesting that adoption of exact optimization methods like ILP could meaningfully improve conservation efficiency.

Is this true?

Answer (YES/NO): NO